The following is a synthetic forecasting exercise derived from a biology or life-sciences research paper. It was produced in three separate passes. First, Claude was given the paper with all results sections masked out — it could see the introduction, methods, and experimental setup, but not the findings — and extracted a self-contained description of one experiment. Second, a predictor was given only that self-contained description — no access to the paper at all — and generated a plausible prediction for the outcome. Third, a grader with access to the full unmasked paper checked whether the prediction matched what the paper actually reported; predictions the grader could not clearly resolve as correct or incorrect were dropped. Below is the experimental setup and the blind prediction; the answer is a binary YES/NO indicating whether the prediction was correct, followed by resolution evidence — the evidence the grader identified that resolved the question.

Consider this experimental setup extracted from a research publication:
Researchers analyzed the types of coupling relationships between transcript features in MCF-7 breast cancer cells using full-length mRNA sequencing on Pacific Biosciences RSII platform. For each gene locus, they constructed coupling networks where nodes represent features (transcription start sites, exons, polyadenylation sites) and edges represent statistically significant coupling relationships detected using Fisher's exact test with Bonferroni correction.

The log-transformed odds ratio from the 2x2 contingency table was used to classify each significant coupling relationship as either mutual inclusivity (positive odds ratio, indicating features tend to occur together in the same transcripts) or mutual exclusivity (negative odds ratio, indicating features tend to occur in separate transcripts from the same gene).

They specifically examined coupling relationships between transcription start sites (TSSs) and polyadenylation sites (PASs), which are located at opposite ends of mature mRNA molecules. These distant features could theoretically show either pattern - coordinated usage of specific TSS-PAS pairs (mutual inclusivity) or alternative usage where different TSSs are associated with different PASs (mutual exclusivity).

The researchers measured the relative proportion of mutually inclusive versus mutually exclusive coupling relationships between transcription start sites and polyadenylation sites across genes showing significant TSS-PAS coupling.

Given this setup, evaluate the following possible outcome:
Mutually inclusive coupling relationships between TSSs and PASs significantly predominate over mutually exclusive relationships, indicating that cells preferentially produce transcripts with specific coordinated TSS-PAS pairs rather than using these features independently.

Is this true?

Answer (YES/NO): NO